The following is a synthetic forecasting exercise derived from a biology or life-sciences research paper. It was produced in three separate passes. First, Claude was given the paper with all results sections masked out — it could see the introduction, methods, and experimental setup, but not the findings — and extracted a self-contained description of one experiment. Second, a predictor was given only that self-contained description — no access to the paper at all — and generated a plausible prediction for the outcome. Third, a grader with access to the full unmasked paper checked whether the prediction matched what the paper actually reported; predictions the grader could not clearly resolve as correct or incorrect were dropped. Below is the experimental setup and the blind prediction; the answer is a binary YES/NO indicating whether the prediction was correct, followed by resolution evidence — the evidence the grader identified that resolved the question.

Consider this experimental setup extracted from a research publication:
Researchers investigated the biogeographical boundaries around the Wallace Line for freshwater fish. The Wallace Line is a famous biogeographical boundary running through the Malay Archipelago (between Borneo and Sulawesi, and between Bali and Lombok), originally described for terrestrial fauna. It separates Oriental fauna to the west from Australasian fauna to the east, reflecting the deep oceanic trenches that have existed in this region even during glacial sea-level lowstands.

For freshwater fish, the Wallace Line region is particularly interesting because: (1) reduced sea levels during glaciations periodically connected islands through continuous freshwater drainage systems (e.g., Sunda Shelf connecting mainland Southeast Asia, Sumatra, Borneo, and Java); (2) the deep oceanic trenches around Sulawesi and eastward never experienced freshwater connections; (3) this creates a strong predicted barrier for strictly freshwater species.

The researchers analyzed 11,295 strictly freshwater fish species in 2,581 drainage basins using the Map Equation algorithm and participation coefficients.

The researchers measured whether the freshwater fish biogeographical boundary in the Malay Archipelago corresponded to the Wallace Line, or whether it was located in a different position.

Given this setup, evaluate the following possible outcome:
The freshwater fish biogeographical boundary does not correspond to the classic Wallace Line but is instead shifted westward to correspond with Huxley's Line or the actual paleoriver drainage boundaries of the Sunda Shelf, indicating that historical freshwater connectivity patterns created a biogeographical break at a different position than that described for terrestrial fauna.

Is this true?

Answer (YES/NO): NO